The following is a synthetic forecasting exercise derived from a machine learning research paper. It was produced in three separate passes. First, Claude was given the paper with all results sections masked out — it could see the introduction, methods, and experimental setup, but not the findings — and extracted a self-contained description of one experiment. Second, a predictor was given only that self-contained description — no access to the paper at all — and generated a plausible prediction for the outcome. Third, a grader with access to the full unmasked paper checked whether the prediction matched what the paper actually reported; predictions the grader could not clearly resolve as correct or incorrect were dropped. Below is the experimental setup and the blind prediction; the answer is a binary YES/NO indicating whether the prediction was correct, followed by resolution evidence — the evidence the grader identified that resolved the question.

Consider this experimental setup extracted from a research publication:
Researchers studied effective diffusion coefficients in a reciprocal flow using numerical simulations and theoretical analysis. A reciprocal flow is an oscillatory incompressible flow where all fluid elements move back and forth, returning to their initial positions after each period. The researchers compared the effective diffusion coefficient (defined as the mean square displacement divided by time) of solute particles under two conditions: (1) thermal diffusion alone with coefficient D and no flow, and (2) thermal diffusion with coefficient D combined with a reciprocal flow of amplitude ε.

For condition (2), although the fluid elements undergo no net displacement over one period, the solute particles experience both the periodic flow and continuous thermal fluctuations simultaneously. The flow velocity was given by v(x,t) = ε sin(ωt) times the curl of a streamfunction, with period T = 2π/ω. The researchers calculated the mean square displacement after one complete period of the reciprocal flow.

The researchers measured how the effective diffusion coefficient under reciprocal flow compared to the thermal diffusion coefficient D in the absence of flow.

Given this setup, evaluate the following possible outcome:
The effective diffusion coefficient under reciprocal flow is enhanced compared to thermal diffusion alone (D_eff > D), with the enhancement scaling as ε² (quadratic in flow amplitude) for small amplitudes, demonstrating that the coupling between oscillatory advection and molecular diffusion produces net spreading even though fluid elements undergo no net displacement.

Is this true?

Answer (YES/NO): YES